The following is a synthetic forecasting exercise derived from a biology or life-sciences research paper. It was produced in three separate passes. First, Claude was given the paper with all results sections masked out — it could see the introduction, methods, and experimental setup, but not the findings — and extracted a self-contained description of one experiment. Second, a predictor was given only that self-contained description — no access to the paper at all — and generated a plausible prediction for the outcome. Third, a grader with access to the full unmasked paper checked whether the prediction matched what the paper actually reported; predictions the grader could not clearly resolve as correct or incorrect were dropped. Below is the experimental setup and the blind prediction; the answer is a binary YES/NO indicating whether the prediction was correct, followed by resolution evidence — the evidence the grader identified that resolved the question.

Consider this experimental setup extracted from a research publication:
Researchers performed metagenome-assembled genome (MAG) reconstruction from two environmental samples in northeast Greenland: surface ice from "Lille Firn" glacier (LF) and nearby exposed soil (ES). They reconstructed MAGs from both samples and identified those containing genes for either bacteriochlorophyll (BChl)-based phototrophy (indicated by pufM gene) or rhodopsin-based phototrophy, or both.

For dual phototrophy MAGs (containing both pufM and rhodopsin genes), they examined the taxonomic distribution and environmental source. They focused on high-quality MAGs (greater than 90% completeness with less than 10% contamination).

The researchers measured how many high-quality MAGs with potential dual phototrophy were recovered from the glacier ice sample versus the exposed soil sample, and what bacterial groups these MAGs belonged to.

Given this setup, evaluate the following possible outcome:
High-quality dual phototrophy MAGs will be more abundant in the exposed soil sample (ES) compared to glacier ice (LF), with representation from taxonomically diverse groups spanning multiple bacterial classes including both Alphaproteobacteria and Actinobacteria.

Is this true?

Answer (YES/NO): NO